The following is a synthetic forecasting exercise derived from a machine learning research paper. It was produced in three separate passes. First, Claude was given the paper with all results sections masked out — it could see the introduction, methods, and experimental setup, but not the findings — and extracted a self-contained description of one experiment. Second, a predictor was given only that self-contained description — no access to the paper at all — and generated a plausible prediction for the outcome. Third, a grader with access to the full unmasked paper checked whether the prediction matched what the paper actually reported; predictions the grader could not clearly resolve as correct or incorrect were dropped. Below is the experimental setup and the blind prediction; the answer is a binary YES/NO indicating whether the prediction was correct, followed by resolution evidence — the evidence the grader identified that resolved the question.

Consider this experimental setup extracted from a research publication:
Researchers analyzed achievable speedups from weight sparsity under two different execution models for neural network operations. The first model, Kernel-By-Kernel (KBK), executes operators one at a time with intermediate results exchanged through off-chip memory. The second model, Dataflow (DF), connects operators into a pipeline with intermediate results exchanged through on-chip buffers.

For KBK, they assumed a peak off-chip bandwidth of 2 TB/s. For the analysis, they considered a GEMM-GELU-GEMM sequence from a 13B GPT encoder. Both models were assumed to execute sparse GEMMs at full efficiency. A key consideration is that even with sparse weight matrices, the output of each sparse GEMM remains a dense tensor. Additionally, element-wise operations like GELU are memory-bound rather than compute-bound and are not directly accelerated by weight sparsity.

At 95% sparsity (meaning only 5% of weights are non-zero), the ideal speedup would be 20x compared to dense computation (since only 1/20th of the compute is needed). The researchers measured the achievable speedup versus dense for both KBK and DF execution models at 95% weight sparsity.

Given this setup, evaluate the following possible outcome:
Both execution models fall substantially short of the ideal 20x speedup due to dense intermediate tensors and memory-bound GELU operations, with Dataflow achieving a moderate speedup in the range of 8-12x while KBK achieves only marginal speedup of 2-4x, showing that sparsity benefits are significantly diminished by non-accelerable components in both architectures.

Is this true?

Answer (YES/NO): NO